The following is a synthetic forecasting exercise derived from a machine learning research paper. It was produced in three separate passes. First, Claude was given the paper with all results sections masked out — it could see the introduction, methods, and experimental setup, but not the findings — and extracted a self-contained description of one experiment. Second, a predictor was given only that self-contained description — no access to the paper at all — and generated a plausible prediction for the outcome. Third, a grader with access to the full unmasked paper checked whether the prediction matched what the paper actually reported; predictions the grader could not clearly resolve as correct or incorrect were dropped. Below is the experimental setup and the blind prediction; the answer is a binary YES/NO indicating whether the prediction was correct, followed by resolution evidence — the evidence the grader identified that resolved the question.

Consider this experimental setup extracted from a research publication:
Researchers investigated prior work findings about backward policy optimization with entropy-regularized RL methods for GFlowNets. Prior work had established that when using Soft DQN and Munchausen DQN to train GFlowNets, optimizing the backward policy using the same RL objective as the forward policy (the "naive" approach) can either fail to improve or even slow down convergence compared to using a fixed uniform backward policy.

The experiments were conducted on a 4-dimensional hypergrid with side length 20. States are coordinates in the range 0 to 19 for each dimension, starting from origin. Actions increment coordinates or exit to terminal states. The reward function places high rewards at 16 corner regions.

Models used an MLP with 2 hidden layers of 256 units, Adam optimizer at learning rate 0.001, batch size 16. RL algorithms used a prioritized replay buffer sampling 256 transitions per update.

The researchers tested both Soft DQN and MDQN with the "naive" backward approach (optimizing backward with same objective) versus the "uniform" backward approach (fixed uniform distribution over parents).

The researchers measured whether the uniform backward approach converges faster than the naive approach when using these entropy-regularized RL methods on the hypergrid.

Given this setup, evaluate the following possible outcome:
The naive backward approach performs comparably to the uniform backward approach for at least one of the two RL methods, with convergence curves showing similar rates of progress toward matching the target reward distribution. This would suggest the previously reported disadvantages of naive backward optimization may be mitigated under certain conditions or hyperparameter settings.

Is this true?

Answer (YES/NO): NO